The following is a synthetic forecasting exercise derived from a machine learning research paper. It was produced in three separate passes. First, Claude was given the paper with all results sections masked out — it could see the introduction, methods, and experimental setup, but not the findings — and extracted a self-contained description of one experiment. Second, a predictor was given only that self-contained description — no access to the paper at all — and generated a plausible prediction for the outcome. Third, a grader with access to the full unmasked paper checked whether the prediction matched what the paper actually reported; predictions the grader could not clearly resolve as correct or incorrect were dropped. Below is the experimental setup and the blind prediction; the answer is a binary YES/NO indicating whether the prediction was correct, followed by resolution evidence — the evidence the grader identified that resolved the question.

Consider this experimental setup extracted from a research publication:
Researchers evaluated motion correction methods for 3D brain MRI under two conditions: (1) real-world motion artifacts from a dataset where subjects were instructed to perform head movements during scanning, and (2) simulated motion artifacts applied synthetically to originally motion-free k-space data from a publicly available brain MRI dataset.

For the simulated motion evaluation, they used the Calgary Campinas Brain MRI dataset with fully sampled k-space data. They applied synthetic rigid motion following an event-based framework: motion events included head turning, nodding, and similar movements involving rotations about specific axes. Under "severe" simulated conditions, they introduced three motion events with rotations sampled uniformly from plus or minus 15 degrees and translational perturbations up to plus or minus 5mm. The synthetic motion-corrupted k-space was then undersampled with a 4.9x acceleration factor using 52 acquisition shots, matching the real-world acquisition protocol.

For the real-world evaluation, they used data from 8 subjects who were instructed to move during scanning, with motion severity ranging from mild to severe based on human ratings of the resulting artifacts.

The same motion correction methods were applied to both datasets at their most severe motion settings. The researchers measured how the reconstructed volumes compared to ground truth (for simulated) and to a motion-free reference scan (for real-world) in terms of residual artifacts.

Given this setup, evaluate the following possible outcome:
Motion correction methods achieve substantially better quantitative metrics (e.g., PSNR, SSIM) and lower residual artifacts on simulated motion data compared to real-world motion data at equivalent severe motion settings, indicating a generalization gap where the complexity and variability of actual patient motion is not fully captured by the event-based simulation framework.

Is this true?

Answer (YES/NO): YES